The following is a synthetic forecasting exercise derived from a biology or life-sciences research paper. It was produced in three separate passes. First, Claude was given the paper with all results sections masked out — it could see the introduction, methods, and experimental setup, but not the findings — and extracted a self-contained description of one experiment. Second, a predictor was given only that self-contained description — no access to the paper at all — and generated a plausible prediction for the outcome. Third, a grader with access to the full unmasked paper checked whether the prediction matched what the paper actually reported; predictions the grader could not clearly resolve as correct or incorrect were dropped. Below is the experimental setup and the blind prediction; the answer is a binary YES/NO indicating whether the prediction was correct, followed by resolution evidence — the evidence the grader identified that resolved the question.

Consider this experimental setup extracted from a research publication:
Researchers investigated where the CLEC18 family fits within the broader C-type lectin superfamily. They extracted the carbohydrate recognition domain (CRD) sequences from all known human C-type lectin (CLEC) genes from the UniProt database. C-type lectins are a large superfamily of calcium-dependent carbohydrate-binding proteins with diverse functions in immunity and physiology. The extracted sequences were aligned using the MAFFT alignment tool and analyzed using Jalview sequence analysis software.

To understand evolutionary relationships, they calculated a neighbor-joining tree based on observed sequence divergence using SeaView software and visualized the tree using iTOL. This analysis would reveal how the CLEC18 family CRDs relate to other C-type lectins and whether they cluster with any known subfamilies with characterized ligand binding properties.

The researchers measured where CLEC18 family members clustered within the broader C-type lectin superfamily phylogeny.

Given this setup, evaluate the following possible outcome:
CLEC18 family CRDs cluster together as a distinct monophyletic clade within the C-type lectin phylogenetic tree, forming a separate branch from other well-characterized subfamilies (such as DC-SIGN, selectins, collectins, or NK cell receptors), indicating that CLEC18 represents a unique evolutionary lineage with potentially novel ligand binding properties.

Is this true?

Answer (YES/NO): YES